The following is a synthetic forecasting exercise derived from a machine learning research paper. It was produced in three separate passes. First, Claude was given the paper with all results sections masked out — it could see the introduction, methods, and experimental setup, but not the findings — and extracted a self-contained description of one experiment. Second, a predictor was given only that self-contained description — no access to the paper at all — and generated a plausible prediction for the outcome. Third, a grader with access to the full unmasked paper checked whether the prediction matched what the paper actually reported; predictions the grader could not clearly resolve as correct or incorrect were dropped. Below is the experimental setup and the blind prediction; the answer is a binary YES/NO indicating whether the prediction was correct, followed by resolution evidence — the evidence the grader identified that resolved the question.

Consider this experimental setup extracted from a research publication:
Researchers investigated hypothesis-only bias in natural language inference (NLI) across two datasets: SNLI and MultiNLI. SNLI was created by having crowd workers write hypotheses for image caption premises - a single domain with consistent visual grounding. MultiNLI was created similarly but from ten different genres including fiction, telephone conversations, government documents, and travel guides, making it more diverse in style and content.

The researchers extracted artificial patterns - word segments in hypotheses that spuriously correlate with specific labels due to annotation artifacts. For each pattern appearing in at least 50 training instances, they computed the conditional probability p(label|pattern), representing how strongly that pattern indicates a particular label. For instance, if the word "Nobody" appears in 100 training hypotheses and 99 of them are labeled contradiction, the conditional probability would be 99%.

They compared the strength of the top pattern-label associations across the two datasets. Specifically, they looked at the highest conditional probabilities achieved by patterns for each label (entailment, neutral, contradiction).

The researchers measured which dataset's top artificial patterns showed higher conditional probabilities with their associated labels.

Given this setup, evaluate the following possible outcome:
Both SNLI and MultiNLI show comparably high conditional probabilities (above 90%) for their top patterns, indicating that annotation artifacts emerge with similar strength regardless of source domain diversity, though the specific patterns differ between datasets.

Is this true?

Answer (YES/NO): NO